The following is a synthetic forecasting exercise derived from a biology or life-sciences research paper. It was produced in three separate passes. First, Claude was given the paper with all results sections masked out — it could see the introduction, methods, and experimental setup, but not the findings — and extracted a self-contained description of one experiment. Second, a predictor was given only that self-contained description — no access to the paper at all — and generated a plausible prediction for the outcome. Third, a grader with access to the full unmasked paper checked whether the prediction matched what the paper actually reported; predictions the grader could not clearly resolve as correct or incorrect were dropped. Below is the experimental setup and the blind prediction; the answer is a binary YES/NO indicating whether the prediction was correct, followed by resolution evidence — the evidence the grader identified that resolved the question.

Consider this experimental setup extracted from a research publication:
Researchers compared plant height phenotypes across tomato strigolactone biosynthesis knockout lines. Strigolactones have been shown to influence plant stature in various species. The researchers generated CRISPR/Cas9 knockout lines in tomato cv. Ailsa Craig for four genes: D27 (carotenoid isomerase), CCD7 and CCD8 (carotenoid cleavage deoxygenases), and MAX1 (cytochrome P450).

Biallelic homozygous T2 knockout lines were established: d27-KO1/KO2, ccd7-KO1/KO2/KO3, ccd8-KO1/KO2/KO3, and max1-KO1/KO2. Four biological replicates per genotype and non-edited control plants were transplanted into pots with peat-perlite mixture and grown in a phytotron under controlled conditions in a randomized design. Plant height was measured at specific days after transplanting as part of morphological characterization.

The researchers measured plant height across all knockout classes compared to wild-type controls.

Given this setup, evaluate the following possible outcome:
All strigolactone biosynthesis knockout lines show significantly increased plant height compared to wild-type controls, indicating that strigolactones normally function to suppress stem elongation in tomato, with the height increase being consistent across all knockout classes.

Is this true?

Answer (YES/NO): NO